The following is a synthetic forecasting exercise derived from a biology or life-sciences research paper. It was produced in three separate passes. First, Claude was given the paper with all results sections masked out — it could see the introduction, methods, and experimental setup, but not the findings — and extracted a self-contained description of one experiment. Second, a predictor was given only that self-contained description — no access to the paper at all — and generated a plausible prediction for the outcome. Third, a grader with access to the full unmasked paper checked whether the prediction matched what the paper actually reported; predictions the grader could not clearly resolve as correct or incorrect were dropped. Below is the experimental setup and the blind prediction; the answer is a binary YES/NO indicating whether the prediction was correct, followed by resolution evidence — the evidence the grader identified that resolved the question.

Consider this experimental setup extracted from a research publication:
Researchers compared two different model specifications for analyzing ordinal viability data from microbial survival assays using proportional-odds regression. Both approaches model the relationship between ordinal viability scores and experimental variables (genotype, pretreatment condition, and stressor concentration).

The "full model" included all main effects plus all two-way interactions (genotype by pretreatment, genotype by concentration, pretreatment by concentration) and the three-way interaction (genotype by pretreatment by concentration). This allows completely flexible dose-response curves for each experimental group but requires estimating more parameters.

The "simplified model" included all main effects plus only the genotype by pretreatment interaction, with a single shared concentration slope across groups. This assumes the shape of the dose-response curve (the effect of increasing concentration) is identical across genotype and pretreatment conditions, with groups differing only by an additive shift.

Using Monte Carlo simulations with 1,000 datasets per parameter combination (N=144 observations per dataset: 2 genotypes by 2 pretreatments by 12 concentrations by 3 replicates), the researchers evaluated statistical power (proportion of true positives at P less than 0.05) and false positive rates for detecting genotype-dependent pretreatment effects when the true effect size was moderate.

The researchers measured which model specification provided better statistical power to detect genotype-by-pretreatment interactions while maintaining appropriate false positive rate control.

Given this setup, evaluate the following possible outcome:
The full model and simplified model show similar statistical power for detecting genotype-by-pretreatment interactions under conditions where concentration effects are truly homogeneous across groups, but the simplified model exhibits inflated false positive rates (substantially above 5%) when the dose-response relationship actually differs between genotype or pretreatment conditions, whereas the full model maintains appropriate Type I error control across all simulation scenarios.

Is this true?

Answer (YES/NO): NO